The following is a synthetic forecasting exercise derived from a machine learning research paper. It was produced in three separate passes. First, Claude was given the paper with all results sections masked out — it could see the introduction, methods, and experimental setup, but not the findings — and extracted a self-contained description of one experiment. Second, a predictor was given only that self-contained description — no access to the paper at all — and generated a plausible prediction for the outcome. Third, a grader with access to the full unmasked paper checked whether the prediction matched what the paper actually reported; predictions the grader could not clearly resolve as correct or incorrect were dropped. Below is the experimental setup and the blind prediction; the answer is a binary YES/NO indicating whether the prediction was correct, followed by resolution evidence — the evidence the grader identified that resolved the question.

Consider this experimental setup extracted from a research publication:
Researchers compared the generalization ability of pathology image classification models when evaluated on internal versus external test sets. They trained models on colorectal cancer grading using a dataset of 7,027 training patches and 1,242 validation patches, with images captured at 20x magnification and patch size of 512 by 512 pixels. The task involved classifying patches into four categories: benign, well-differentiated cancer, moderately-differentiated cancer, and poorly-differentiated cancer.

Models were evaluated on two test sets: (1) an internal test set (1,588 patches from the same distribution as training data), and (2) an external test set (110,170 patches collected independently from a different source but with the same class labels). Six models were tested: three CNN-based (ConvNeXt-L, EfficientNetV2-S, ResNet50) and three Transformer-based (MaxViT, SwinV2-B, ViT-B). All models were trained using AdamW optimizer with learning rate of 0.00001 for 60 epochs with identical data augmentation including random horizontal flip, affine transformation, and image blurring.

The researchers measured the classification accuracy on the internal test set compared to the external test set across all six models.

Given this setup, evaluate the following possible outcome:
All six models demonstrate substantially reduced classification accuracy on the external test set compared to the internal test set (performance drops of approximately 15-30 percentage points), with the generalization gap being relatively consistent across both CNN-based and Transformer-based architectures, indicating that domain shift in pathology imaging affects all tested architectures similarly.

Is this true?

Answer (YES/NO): NO